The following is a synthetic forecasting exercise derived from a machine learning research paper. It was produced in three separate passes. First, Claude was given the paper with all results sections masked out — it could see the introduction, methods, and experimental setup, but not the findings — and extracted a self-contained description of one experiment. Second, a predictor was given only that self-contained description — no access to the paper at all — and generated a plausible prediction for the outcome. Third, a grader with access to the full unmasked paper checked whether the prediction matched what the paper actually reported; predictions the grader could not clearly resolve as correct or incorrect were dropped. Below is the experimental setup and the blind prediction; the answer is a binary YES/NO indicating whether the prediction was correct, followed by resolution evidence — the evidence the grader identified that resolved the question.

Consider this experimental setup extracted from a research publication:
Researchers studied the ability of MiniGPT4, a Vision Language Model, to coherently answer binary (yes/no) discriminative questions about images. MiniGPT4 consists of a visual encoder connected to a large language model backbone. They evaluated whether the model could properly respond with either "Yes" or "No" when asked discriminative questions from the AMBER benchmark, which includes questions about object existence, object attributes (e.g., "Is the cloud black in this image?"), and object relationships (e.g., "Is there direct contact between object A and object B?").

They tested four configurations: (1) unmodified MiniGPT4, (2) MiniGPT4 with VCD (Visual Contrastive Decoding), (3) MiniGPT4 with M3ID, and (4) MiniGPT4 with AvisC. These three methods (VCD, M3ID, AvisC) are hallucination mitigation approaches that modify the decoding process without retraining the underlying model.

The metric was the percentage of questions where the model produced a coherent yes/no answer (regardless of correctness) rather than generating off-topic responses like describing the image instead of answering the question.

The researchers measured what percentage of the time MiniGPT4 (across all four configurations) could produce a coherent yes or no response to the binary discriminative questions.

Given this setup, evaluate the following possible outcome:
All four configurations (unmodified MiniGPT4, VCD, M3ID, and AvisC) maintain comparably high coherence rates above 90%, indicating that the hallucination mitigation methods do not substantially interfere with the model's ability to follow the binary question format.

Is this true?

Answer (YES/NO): NO